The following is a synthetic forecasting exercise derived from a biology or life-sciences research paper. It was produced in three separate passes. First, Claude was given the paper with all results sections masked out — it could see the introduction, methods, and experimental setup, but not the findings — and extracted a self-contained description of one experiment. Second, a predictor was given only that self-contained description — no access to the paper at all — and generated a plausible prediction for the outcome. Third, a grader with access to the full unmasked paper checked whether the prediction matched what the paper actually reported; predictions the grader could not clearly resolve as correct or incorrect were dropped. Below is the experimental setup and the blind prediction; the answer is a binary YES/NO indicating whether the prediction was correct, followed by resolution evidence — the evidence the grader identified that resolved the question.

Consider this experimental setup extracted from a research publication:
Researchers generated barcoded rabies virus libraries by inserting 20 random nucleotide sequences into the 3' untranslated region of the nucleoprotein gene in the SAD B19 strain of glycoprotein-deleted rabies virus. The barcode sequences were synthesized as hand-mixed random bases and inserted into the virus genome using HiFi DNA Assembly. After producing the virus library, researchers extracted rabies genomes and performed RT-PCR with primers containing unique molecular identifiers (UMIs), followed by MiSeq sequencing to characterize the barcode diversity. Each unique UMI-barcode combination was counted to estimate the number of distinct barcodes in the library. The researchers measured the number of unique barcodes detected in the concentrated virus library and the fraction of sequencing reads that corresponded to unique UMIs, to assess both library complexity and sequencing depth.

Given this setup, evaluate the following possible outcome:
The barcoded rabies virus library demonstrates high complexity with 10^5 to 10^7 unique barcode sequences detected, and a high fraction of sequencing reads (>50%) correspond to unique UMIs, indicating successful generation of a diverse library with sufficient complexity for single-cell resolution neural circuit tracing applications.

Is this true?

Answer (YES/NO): NO